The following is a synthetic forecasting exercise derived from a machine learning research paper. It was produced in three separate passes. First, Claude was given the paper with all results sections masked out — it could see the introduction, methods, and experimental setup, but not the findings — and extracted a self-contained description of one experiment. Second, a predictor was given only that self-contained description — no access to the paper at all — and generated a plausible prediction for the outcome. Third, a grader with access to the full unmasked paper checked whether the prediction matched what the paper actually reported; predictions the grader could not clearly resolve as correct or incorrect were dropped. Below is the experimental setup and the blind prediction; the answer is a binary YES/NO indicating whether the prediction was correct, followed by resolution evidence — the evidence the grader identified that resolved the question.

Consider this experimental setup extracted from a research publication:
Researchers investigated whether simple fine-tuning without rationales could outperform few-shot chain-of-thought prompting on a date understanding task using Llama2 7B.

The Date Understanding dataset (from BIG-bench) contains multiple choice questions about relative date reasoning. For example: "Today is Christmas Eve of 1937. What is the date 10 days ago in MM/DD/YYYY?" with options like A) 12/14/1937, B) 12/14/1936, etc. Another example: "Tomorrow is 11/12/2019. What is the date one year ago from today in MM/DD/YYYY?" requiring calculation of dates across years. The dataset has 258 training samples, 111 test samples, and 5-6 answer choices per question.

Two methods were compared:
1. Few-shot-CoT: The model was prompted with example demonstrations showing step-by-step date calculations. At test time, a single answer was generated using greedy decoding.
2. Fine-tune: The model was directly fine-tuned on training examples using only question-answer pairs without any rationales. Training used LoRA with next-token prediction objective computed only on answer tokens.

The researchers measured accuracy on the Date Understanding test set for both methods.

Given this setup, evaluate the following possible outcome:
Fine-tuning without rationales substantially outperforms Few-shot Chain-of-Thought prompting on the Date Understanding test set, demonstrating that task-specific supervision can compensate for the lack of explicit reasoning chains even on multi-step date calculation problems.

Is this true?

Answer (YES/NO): YES